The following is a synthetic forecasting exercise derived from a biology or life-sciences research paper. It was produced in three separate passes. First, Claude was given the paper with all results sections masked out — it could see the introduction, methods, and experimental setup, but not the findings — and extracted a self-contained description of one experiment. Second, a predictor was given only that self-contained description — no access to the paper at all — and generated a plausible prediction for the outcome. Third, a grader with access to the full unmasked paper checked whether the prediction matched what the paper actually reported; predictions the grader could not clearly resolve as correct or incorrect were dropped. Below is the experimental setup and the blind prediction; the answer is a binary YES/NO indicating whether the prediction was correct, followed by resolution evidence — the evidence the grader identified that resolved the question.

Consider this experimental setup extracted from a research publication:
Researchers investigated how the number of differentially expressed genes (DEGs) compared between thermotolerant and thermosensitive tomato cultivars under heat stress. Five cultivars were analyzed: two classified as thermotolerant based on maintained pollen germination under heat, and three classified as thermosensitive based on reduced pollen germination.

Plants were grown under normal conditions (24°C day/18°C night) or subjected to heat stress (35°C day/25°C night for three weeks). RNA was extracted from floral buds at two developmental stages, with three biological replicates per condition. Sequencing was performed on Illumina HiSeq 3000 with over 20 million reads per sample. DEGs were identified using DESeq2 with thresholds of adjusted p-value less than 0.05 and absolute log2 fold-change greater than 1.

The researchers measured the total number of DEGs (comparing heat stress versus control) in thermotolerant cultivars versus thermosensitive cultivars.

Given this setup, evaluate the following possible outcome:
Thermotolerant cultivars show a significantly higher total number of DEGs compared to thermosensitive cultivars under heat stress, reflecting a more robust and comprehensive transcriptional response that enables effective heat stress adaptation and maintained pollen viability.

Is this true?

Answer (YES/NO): NO